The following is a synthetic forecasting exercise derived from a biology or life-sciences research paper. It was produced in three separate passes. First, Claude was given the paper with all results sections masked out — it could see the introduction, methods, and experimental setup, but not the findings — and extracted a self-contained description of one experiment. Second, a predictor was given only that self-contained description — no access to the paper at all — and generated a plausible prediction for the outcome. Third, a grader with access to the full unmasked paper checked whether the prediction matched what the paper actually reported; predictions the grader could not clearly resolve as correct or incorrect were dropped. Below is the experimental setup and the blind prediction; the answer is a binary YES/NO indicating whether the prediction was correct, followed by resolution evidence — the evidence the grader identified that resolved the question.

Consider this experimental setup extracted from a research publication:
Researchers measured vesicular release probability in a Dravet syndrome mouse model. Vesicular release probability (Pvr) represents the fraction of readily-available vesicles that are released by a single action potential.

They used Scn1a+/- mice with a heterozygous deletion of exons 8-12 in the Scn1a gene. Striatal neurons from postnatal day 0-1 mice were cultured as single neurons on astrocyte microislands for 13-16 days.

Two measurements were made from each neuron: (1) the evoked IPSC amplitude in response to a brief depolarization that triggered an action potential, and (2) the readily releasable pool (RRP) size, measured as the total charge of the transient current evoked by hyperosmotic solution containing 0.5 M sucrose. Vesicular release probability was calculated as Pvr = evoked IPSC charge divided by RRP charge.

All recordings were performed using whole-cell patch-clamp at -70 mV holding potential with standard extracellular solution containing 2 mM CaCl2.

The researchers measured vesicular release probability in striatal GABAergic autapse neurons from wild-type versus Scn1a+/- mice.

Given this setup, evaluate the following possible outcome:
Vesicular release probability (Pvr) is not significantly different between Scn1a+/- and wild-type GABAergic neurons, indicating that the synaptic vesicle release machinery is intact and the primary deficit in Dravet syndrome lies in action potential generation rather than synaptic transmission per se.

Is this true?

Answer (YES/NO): NO